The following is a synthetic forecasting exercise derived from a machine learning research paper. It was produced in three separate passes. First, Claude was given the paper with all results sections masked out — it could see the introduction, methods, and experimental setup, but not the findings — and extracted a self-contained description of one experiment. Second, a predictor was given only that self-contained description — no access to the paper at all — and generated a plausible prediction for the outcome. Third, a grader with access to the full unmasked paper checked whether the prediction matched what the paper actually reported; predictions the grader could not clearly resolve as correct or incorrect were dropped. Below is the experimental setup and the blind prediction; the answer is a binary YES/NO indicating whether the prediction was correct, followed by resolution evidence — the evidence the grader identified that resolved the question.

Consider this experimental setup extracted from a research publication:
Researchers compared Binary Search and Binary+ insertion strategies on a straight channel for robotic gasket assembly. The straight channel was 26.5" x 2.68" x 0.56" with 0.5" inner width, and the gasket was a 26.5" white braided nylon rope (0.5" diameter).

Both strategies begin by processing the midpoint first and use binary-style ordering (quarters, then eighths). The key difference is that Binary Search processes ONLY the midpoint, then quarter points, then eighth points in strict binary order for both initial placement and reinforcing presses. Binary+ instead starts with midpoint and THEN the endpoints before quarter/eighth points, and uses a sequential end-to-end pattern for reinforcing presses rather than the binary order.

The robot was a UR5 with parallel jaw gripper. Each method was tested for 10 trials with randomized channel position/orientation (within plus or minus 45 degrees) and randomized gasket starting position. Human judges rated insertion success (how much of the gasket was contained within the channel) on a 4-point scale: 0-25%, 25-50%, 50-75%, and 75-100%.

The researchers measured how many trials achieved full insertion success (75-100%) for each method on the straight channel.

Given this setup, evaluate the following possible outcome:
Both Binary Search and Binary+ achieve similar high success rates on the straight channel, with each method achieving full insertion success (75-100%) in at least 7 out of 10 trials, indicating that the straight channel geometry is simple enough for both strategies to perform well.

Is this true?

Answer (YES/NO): YES